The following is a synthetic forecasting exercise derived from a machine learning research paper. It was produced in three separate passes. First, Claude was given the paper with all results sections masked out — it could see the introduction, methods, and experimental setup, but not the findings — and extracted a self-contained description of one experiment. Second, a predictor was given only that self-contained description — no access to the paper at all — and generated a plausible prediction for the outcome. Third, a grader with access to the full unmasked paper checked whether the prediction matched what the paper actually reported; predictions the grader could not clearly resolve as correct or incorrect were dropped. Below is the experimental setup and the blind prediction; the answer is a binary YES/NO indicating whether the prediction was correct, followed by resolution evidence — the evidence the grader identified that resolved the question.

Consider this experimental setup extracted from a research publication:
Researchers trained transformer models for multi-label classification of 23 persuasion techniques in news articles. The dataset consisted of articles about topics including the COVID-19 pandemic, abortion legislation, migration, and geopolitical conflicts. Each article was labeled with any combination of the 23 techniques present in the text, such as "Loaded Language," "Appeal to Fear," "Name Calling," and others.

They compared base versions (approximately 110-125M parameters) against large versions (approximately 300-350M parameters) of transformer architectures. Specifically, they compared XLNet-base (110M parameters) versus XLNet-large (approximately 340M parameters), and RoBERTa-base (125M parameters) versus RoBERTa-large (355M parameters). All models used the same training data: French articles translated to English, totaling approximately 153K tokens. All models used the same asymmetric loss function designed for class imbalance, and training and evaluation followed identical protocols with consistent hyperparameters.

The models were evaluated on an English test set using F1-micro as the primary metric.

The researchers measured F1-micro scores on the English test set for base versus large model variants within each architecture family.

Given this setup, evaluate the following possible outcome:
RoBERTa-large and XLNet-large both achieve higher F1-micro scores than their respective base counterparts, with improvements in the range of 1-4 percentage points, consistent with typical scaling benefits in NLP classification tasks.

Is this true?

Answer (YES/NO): NO